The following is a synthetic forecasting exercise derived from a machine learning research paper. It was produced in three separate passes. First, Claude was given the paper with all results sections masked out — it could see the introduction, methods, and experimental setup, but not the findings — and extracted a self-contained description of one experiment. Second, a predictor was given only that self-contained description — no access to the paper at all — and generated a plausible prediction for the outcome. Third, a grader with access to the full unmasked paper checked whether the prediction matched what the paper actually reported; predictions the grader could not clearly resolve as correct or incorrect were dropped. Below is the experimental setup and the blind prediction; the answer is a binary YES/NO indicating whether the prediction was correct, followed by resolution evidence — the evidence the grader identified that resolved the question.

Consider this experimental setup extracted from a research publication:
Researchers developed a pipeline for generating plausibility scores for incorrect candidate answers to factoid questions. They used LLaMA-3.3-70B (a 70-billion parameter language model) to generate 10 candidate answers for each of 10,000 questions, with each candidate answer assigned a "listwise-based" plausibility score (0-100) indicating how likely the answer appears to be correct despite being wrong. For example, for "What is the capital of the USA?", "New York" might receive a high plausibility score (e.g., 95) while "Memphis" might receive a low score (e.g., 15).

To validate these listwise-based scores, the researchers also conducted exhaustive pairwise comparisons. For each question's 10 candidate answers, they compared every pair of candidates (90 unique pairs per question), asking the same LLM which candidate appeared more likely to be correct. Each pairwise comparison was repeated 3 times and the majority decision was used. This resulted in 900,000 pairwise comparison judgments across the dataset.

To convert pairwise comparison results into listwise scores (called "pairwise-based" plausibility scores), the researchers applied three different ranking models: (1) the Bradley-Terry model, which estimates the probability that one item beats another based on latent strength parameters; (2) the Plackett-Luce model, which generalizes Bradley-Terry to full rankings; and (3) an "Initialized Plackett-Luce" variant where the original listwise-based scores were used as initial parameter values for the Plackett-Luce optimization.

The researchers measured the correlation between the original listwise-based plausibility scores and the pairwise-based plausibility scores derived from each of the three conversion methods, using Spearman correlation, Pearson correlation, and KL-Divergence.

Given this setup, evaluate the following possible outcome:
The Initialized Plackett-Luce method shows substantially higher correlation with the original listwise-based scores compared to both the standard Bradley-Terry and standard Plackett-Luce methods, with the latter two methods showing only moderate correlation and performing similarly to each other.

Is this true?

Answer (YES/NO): NO